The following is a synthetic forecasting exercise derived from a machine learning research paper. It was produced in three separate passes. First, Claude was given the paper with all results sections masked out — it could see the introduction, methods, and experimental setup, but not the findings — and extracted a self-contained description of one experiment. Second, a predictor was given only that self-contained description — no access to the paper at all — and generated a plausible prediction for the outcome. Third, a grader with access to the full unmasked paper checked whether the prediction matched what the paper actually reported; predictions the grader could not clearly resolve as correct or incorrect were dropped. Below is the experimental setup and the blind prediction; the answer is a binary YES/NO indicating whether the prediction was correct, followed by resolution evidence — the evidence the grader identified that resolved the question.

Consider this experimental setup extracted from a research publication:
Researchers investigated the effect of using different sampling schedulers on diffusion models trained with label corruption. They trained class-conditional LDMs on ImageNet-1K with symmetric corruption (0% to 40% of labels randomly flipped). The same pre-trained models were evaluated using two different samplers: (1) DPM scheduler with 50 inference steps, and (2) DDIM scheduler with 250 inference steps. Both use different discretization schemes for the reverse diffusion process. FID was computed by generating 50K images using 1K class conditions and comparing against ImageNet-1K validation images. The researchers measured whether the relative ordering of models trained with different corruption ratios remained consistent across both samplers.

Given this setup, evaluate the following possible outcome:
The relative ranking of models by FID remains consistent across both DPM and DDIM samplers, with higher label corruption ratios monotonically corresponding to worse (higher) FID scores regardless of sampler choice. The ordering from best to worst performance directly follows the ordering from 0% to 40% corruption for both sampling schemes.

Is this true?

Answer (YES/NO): NO